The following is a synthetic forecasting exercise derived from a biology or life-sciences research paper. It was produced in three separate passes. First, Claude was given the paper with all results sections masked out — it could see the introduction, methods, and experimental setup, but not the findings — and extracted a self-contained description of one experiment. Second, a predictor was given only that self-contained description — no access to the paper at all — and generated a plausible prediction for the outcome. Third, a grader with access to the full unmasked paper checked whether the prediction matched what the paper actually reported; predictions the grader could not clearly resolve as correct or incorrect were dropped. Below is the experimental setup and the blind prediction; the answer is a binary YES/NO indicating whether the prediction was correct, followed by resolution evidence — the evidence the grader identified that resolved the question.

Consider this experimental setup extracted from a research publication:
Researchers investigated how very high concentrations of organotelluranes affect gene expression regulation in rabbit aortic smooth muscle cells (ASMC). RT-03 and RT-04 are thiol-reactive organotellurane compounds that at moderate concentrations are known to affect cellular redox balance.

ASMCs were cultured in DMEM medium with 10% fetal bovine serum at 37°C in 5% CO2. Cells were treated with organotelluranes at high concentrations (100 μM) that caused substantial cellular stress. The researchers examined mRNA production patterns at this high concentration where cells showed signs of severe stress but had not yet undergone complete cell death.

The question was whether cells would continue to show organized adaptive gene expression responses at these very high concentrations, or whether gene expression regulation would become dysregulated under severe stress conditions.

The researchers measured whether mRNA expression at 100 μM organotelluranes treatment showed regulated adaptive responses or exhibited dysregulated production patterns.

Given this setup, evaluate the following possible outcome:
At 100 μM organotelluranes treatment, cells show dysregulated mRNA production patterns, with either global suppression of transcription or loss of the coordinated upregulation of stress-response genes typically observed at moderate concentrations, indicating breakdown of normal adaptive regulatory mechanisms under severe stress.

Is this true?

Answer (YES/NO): NO